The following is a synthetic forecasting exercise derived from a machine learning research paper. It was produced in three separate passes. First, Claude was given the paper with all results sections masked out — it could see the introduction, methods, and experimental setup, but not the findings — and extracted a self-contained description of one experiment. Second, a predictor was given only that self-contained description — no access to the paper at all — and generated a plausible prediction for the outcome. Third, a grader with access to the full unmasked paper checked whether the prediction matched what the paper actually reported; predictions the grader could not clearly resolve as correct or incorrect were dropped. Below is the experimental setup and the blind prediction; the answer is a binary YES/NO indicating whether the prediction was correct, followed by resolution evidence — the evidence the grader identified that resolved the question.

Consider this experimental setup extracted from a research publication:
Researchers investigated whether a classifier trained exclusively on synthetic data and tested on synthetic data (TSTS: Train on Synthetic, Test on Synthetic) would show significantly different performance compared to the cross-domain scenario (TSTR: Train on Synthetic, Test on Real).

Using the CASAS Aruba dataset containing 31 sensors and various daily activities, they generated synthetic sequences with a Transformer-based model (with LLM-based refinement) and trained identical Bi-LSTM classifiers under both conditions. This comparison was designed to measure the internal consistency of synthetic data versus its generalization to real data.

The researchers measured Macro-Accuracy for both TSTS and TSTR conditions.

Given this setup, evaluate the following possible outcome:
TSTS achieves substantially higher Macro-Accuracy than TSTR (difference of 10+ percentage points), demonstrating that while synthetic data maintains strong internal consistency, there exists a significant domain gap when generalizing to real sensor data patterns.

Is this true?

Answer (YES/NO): YES